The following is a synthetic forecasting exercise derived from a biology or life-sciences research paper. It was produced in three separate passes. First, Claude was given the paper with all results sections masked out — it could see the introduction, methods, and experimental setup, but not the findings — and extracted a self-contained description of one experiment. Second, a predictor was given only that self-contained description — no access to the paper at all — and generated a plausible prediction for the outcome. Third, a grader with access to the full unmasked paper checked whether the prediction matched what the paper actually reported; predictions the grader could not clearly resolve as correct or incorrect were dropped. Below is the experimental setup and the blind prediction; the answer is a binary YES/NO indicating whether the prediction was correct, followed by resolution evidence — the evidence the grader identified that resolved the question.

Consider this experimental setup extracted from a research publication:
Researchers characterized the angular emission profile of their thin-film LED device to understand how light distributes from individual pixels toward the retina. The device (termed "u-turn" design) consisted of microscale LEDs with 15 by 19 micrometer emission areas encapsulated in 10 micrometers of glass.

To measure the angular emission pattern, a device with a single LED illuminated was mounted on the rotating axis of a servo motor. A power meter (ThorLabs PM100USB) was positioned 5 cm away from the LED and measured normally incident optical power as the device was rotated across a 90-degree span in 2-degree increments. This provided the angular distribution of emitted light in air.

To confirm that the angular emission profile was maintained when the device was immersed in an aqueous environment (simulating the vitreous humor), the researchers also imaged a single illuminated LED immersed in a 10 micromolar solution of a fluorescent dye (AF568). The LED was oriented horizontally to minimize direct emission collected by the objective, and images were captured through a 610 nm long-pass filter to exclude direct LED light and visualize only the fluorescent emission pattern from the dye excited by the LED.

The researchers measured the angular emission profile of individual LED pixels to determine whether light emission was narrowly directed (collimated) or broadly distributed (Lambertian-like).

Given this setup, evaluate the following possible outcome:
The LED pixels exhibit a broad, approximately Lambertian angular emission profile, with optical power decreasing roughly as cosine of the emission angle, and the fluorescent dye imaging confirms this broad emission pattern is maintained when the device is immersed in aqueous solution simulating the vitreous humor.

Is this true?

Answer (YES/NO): YES